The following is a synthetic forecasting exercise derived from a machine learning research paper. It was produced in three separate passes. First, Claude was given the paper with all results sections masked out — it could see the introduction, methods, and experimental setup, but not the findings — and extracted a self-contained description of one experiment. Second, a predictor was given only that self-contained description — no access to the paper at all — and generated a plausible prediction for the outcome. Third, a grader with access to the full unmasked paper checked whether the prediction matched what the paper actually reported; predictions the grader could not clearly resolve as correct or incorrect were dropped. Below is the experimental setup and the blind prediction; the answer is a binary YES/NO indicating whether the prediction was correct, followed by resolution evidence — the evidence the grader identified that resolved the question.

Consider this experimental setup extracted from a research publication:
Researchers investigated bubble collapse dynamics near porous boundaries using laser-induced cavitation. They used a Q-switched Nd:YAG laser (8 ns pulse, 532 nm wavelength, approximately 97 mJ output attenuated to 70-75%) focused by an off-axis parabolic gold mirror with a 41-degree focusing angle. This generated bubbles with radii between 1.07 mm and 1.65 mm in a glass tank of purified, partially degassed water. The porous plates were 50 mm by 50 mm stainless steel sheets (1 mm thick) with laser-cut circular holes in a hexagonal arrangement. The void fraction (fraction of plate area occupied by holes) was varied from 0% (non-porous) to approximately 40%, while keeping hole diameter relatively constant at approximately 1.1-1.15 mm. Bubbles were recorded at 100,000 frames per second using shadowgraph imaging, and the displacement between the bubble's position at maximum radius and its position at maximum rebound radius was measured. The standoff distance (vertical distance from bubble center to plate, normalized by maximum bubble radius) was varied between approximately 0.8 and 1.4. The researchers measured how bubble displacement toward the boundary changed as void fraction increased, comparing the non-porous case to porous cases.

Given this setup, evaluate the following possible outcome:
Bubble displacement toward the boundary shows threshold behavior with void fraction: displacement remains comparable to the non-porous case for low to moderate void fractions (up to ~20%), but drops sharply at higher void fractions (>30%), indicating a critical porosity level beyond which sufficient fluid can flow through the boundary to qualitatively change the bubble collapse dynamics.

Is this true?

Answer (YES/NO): NO